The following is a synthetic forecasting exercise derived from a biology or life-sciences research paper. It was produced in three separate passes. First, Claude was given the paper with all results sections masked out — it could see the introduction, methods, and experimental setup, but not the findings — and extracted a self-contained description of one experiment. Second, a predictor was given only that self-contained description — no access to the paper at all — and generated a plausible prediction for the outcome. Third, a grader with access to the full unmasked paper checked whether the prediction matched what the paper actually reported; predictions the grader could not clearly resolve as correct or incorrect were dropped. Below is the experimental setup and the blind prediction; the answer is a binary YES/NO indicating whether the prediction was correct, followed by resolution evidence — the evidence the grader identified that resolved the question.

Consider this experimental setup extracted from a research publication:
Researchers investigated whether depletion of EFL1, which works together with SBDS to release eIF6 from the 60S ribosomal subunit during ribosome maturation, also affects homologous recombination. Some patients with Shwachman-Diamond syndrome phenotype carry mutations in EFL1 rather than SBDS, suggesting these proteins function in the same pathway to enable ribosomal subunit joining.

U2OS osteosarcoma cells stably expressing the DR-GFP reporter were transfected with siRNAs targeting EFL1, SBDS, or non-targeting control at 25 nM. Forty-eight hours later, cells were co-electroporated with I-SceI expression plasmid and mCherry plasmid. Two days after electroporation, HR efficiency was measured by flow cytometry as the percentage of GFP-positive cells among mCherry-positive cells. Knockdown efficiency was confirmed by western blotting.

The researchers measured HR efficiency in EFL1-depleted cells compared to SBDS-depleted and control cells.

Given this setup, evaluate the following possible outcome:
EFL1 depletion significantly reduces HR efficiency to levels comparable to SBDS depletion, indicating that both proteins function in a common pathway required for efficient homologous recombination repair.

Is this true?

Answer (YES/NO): NO